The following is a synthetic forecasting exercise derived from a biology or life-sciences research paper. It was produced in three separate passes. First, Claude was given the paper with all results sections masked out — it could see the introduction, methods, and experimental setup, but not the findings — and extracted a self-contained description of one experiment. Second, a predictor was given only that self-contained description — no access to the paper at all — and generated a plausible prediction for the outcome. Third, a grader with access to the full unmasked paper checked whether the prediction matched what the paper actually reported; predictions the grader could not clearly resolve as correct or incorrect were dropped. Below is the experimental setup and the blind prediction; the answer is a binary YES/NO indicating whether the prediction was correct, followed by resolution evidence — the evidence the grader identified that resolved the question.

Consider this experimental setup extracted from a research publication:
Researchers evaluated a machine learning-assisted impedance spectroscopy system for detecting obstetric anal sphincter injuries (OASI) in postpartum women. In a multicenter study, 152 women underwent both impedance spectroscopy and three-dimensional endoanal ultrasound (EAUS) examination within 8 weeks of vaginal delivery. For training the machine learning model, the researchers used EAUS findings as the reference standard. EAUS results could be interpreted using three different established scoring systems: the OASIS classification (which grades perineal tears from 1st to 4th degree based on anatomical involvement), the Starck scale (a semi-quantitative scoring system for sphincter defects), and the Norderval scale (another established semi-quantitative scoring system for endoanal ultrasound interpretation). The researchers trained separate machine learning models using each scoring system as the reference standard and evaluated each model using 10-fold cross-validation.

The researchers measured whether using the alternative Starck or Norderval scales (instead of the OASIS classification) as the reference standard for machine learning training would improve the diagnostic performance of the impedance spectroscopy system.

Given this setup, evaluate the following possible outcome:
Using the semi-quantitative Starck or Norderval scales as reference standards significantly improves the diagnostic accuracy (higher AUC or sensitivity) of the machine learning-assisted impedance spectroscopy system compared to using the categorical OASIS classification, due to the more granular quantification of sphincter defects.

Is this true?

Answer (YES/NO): NO